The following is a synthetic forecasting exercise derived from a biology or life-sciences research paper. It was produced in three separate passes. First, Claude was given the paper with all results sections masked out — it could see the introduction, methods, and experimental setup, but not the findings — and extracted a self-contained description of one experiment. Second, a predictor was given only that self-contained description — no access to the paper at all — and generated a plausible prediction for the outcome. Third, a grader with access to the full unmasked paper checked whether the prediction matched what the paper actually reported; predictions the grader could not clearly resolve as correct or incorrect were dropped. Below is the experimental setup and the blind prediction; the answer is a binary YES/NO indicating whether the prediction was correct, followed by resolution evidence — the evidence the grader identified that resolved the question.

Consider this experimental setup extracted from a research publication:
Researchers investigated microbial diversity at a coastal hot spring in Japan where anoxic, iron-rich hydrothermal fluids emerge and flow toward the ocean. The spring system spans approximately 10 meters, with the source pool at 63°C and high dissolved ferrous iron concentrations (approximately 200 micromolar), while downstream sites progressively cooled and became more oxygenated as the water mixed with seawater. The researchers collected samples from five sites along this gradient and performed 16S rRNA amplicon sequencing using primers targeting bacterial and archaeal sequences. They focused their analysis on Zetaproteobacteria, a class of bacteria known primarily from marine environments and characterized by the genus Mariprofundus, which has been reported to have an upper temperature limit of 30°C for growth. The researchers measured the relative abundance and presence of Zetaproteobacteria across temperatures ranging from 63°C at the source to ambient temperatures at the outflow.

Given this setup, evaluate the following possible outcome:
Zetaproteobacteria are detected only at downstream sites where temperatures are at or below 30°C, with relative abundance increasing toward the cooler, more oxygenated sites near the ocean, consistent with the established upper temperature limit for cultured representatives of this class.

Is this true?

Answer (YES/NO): NO